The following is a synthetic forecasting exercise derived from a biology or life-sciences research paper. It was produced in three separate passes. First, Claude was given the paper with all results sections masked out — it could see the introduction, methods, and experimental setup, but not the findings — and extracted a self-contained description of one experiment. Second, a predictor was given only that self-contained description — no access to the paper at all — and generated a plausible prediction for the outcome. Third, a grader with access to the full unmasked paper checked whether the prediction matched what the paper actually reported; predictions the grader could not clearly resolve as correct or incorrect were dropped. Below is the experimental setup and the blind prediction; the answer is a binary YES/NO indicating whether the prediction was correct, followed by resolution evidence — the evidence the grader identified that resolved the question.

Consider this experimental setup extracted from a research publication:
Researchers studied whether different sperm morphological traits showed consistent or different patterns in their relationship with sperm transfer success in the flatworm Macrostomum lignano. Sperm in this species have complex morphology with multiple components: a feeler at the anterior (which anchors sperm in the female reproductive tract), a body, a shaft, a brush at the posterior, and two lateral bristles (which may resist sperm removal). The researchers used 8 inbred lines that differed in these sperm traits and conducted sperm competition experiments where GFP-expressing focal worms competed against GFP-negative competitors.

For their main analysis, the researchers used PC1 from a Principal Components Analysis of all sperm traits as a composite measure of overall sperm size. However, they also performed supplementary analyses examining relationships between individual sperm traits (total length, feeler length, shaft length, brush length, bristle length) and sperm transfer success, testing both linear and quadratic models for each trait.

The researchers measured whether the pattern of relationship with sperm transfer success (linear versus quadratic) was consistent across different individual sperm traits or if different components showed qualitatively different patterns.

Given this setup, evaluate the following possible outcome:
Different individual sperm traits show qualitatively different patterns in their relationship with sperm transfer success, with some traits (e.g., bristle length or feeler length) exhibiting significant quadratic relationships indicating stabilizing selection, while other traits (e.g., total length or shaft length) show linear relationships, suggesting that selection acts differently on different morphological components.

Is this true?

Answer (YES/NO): YES